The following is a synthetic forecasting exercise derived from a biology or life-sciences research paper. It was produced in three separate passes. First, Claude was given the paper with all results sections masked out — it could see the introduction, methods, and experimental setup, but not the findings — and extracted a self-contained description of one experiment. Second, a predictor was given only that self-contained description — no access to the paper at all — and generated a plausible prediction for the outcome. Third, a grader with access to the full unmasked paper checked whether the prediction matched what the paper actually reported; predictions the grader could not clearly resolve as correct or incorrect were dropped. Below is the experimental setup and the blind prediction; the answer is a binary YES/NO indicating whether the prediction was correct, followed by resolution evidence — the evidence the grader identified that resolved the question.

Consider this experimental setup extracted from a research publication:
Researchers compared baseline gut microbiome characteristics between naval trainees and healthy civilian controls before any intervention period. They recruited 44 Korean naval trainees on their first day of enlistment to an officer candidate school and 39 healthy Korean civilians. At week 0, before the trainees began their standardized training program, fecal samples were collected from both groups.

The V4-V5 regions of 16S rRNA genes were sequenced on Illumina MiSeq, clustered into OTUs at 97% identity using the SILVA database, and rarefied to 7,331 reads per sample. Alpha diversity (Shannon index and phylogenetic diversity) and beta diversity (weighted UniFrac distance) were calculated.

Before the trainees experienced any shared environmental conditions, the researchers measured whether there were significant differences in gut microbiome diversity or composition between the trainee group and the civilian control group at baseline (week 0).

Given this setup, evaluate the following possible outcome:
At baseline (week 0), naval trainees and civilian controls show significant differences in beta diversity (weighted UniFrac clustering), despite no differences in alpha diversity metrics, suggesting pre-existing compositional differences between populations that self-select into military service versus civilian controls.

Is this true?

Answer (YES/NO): NO